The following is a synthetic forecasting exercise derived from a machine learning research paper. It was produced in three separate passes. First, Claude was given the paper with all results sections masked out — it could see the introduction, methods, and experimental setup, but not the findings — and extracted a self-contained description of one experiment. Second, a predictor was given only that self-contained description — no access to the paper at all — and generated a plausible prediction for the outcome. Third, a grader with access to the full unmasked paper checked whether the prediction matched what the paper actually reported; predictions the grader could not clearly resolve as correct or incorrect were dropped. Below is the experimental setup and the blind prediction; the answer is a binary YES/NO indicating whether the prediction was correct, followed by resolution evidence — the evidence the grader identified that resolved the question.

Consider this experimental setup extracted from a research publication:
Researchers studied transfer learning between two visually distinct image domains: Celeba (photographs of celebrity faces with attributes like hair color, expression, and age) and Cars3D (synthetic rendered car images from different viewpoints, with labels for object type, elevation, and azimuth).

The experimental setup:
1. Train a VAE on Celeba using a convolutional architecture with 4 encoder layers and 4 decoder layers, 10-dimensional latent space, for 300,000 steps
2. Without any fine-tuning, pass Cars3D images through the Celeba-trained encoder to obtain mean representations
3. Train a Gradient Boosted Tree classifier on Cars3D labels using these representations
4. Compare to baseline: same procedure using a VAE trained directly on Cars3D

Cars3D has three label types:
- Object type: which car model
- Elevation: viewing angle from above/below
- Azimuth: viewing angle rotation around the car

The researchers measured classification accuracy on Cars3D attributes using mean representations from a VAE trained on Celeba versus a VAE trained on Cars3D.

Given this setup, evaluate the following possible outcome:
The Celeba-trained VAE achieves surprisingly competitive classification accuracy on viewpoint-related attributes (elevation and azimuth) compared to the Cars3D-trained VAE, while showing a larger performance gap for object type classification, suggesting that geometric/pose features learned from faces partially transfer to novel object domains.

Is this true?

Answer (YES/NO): NO